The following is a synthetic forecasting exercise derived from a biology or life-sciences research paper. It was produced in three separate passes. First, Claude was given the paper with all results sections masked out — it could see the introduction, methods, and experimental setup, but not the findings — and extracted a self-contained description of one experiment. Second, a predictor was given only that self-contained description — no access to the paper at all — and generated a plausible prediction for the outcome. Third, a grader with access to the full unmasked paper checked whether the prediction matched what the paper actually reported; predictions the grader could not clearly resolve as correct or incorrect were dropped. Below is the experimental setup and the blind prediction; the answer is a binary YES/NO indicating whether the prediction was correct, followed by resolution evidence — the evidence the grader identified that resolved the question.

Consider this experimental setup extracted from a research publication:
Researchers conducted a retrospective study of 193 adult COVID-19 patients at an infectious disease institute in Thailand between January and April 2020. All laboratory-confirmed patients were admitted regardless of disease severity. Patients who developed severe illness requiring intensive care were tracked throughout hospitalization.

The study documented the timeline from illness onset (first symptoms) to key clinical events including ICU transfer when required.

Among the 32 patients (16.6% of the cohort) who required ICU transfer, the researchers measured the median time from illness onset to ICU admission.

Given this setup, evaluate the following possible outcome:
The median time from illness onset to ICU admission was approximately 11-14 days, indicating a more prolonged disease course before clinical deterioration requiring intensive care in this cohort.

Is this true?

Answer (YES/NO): NO